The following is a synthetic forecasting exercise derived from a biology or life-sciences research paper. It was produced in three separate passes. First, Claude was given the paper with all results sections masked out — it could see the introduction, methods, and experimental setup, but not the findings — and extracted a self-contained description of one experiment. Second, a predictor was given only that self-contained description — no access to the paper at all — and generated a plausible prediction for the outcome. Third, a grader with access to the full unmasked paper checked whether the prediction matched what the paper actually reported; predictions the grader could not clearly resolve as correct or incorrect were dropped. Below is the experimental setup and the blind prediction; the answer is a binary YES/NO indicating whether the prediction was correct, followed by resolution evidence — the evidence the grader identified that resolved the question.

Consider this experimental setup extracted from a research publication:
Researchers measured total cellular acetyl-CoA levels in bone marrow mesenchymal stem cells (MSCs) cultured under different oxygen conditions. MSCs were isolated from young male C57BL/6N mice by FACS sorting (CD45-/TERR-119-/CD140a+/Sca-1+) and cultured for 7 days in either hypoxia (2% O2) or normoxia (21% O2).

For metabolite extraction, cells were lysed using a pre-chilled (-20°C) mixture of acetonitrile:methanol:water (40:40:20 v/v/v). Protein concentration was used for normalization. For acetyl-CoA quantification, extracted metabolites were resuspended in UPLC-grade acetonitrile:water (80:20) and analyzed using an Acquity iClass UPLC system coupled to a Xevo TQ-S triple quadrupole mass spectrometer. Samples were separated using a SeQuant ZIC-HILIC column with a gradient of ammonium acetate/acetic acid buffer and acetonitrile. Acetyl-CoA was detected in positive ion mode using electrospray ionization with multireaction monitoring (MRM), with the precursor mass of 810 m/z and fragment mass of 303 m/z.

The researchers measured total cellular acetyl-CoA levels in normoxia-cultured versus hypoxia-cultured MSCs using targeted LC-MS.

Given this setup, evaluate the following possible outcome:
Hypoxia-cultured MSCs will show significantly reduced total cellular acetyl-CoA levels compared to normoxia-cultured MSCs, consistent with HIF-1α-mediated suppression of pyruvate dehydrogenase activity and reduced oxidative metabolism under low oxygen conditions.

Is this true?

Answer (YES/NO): YES